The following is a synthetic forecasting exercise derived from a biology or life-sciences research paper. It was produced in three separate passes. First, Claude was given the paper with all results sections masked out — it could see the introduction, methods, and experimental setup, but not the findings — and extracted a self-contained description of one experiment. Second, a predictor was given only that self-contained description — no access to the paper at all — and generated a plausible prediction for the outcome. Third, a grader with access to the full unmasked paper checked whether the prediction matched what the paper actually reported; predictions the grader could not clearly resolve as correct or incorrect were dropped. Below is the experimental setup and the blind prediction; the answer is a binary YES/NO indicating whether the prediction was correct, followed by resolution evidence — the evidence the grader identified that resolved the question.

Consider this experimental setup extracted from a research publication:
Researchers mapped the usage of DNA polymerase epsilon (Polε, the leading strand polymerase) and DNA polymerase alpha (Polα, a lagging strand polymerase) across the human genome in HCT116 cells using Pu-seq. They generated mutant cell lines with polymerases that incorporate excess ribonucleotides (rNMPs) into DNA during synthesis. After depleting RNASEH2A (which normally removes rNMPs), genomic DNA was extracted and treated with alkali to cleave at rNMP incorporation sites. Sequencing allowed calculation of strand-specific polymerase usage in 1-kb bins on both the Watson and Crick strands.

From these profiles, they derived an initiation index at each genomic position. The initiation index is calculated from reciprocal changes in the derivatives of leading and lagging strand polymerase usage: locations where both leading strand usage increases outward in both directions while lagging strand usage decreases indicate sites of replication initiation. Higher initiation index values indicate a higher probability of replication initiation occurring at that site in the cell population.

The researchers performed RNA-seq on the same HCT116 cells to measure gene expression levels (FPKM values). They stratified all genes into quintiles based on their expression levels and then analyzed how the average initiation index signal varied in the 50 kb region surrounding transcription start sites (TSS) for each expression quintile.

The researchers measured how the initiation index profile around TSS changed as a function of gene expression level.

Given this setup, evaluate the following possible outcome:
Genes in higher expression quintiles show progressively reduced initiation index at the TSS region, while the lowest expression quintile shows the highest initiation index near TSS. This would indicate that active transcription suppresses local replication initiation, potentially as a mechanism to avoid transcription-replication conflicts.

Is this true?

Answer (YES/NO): NO